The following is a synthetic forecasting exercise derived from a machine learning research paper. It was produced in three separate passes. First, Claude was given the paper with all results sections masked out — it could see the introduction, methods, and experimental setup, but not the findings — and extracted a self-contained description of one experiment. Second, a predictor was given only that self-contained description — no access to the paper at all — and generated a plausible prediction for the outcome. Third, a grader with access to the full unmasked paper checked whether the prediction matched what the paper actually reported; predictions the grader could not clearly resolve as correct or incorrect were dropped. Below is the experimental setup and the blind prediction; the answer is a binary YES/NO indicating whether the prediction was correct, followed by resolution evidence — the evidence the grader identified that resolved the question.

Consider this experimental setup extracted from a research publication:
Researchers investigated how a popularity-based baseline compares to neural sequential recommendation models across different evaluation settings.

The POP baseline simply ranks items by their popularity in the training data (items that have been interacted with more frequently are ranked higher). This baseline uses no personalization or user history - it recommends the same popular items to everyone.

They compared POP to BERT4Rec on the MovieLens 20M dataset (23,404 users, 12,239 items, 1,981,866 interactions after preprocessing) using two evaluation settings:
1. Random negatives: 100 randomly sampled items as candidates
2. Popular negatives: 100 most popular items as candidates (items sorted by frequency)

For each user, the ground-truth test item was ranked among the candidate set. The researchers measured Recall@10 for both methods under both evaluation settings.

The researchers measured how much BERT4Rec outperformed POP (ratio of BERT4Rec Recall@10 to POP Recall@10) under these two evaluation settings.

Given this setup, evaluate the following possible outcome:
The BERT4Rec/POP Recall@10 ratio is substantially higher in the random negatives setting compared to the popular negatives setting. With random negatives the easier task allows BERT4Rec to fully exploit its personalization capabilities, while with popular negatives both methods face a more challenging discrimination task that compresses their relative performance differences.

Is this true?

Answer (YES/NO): NO